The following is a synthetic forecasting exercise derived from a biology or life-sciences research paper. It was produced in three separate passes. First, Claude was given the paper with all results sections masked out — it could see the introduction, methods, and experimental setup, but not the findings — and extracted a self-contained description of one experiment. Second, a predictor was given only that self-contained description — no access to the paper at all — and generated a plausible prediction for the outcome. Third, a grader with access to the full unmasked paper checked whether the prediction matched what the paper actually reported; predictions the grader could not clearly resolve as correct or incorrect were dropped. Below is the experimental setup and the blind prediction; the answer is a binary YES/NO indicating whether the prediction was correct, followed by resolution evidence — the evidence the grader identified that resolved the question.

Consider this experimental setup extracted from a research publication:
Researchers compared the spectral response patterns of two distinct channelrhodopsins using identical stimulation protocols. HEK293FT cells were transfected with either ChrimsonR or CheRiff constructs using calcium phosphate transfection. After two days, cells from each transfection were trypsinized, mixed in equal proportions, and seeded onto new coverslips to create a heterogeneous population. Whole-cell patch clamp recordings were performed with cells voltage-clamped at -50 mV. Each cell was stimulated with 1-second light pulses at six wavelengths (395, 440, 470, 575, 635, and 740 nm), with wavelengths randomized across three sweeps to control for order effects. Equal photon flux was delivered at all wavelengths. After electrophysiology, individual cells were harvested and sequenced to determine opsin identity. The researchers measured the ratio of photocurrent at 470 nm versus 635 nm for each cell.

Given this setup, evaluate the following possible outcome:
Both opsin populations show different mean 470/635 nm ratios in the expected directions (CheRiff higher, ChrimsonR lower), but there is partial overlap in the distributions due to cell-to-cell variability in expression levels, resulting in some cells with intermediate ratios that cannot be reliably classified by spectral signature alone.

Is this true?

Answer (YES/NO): NO